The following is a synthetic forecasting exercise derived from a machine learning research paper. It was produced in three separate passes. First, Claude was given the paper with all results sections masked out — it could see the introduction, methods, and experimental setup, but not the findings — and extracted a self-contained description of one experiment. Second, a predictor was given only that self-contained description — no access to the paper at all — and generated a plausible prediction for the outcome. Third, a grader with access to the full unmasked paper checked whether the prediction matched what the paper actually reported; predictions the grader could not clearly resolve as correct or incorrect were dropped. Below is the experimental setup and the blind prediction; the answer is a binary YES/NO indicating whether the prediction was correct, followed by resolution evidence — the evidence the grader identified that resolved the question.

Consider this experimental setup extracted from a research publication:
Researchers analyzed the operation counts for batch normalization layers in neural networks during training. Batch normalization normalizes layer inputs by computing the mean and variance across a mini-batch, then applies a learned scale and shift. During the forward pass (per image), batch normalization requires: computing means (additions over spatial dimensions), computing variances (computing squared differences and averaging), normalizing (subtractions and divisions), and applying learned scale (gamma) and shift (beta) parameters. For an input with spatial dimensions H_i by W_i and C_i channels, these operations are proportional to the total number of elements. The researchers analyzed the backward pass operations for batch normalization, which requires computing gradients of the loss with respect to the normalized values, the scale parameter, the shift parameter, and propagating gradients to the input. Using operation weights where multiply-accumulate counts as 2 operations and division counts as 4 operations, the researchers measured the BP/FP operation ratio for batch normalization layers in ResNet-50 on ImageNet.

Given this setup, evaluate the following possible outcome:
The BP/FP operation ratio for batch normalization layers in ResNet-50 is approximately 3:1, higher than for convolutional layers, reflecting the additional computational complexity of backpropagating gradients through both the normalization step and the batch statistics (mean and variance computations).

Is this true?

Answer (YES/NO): NO